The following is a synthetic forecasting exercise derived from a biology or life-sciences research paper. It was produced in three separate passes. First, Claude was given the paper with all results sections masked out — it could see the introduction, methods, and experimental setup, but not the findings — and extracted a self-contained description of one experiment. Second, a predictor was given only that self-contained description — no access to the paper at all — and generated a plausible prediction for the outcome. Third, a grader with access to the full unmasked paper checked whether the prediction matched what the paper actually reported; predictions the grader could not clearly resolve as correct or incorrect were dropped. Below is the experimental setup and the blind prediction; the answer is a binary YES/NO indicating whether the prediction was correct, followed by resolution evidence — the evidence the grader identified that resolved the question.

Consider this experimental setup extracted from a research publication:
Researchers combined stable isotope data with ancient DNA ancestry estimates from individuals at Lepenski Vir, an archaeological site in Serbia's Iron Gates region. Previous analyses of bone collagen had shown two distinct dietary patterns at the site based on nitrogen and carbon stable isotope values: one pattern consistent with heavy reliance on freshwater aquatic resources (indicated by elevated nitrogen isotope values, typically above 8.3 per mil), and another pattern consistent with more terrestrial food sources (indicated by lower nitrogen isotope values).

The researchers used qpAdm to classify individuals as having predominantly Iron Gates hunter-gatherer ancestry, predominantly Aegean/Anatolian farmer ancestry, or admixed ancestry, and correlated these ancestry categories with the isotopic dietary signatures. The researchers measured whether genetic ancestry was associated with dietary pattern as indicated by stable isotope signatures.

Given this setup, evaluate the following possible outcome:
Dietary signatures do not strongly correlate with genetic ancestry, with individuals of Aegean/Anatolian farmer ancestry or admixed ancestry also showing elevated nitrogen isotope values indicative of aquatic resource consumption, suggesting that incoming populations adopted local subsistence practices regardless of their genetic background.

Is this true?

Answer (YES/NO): NO